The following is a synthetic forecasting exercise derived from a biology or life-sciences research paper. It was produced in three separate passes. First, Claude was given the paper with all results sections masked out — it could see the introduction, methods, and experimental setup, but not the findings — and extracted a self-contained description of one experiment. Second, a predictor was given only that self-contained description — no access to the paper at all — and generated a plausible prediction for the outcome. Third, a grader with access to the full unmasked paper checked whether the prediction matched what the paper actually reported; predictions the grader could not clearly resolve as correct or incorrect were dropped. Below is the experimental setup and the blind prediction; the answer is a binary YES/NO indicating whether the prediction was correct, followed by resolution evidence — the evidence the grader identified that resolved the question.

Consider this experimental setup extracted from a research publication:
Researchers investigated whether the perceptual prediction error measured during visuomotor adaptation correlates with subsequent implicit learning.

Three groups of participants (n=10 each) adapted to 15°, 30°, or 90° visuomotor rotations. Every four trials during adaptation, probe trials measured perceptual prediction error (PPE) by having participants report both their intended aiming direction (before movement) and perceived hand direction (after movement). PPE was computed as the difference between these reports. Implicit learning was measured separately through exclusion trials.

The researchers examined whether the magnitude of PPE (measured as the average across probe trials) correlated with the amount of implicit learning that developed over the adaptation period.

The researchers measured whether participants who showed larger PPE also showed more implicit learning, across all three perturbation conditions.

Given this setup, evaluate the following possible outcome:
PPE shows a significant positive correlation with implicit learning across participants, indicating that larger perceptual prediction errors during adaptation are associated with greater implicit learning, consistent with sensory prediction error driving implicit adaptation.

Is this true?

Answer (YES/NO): NO